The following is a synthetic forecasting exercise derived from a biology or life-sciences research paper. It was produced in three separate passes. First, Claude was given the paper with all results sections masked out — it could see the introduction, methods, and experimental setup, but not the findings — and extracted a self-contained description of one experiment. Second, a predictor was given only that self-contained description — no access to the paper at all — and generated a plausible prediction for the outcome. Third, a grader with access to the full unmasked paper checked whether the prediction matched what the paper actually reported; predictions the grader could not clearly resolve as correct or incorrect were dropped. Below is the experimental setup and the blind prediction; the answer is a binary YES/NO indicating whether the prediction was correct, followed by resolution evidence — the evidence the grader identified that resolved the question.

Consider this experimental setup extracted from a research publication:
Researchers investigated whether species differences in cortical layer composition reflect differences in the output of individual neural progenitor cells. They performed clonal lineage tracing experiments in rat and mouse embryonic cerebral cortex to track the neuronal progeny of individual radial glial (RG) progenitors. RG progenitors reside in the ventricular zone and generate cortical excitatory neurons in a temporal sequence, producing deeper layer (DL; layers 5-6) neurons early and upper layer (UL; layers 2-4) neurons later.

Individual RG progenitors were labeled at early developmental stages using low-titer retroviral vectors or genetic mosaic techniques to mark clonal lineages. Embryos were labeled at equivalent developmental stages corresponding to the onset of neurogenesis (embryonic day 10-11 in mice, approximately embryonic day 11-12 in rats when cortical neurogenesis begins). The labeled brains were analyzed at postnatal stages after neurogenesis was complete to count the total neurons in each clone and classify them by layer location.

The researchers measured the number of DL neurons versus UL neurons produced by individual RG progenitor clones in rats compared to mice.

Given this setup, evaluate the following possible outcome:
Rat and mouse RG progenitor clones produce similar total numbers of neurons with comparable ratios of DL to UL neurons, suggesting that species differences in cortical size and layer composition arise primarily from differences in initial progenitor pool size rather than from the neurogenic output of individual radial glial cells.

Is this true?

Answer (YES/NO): NO